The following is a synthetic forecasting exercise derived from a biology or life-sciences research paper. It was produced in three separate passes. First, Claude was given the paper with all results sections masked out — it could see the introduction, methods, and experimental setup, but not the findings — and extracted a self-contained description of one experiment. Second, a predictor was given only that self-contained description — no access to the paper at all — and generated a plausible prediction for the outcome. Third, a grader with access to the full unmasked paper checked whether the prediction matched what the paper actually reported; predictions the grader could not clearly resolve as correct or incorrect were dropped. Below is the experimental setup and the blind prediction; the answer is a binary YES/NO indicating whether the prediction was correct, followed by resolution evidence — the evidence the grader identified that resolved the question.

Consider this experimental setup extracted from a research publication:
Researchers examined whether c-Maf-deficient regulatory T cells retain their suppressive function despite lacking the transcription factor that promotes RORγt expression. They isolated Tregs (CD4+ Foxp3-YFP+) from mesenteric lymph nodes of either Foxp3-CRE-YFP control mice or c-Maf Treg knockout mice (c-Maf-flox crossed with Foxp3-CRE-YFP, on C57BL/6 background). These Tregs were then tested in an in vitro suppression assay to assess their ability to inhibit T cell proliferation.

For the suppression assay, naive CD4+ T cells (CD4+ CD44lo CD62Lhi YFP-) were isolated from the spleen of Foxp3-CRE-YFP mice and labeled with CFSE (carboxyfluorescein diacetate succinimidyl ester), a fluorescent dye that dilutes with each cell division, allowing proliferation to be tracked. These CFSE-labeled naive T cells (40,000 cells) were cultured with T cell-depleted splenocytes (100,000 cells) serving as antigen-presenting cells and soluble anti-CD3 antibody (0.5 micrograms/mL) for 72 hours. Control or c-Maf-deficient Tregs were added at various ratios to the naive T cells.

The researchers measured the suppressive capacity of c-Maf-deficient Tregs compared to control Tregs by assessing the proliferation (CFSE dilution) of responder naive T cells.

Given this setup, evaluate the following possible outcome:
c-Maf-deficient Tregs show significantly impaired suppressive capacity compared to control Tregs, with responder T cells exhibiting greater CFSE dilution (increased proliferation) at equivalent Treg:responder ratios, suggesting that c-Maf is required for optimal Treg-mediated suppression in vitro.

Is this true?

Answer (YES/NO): NO